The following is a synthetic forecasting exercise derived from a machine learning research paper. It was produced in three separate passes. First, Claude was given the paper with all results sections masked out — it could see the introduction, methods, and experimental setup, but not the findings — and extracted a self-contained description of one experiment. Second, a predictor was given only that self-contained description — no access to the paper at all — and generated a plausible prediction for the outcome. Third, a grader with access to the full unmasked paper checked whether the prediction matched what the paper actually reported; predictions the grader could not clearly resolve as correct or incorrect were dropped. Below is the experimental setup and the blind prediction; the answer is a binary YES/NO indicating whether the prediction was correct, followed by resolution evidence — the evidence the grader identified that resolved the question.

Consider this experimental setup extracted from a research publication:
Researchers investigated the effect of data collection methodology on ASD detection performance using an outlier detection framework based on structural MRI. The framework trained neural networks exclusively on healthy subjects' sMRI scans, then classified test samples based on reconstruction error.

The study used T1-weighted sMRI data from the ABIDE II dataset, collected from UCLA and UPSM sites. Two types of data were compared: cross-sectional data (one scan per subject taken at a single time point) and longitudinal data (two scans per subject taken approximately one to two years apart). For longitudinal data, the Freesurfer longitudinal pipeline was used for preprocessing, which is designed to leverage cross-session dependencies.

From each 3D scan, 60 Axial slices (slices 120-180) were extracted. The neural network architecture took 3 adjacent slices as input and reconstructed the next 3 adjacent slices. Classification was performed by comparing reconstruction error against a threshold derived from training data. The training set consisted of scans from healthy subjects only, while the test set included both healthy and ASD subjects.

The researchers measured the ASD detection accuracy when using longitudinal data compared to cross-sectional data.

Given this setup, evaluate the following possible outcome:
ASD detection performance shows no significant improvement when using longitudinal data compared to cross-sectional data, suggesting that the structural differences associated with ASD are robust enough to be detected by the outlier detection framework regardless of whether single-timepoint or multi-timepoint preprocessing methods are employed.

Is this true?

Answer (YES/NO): NO